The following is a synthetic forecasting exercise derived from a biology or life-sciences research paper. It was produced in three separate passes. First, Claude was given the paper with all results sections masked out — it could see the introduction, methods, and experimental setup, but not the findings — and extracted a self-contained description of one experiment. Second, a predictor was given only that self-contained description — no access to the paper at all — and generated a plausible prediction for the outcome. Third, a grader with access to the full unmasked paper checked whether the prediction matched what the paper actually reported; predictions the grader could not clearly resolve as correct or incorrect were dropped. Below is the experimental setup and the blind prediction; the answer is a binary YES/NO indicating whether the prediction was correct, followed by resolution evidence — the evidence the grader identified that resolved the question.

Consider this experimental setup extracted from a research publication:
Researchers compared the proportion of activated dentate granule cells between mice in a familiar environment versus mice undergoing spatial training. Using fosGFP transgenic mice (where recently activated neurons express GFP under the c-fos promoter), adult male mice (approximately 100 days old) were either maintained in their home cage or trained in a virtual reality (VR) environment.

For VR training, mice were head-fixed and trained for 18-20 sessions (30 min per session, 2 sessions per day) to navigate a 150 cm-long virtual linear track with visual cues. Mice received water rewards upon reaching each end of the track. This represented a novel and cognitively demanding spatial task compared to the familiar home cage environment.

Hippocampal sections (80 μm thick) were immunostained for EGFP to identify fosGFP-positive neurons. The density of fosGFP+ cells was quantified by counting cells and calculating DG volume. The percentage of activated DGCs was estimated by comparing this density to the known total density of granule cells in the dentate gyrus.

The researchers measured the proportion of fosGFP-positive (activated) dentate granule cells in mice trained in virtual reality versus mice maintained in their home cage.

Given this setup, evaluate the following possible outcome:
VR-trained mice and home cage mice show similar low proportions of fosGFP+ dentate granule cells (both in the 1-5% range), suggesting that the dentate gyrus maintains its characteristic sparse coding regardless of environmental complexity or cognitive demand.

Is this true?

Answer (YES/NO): NO